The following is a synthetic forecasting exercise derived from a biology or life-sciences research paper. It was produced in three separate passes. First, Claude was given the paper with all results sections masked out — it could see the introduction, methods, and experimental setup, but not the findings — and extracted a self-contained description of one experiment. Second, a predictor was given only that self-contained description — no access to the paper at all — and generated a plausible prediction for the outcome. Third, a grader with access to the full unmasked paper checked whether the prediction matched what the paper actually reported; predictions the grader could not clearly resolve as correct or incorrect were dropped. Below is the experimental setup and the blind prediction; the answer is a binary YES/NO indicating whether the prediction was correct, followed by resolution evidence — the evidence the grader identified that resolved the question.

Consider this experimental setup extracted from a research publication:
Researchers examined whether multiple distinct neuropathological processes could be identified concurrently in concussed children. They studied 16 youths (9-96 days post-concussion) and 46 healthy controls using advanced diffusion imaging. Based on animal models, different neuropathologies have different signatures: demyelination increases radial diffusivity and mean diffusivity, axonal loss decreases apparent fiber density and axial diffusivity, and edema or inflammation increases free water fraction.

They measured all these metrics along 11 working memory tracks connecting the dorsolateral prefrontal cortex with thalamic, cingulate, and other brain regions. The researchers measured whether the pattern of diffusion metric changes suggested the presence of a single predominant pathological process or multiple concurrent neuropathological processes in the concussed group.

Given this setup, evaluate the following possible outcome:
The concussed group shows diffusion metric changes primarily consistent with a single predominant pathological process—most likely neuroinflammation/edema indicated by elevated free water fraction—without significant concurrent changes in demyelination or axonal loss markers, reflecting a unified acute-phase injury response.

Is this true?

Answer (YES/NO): NO